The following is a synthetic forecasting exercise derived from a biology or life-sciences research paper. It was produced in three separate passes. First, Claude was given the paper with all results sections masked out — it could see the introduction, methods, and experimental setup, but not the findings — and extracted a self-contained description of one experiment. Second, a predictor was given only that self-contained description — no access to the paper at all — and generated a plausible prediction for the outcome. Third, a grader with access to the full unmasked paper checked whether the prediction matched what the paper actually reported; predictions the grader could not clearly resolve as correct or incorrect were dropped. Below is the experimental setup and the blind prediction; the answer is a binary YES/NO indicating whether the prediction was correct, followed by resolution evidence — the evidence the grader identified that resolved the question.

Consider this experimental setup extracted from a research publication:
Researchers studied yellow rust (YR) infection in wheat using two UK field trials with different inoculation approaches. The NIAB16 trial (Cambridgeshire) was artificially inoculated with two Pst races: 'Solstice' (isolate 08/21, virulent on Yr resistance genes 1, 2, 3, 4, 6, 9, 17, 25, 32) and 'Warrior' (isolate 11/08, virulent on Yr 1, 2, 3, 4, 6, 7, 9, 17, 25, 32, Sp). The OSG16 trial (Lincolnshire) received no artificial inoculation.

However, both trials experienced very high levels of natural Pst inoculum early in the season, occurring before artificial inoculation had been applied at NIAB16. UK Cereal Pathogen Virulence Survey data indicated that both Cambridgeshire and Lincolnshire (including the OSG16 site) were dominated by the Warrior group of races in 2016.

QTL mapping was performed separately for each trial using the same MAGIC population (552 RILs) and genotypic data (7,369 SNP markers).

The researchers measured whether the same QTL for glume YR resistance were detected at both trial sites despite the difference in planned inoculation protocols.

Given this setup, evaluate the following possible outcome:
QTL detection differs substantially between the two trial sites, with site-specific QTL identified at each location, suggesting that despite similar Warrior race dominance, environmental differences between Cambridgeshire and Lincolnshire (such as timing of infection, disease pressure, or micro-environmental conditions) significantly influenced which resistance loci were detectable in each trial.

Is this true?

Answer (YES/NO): NO